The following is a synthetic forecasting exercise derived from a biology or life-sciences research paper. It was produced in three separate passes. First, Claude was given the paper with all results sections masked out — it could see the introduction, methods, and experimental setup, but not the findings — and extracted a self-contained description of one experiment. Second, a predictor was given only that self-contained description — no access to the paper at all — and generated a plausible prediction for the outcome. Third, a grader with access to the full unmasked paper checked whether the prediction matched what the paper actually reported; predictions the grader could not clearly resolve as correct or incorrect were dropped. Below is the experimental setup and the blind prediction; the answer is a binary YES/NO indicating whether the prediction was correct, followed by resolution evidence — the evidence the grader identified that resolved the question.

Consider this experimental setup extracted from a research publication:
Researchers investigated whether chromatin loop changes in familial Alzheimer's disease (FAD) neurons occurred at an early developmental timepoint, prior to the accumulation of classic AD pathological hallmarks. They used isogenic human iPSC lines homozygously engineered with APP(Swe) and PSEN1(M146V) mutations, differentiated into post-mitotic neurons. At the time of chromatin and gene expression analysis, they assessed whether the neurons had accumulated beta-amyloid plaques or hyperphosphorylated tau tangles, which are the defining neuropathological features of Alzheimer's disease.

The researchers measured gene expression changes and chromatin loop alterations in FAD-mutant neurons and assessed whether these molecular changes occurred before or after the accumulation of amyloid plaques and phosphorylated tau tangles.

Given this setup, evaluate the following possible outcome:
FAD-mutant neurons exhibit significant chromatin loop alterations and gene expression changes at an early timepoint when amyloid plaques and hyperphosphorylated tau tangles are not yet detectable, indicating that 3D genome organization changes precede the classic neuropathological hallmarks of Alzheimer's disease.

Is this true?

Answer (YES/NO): YES